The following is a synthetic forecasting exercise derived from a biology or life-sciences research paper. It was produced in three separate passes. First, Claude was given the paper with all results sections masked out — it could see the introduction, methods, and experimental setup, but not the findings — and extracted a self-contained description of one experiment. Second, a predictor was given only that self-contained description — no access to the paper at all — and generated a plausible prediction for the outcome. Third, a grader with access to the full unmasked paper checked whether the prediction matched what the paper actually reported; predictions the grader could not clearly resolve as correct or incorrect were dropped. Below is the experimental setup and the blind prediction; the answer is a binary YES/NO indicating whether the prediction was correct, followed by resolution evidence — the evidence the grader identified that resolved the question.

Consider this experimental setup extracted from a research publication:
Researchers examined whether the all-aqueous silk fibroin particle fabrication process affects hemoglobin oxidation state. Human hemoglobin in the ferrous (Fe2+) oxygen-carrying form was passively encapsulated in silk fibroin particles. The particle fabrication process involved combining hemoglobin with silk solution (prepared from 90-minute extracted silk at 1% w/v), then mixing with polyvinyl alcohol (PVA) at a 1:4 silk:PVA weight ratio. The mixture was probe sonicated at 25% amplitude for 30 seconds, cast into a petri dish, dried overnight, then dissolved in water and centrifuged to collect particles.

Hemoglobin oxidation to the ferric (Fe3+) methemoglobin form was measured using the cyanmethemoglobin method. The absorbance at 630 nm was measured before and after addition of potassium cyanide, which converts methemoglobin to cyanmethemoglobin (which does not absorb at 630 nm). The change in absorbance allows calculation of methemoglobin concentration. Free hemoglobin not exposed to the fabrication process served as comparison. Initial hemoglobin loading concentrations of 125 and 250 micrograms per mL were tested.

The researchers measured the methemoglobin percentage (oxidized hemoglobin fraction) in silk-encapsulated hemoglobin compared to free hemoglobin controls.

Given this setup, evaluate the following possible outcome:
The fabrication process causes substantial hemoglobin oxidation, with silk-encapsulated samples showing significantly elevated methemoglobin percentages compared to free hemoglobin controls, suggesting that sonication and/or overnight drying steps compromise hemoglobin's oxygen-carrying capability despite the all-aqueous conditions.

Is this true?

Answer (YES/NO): NO